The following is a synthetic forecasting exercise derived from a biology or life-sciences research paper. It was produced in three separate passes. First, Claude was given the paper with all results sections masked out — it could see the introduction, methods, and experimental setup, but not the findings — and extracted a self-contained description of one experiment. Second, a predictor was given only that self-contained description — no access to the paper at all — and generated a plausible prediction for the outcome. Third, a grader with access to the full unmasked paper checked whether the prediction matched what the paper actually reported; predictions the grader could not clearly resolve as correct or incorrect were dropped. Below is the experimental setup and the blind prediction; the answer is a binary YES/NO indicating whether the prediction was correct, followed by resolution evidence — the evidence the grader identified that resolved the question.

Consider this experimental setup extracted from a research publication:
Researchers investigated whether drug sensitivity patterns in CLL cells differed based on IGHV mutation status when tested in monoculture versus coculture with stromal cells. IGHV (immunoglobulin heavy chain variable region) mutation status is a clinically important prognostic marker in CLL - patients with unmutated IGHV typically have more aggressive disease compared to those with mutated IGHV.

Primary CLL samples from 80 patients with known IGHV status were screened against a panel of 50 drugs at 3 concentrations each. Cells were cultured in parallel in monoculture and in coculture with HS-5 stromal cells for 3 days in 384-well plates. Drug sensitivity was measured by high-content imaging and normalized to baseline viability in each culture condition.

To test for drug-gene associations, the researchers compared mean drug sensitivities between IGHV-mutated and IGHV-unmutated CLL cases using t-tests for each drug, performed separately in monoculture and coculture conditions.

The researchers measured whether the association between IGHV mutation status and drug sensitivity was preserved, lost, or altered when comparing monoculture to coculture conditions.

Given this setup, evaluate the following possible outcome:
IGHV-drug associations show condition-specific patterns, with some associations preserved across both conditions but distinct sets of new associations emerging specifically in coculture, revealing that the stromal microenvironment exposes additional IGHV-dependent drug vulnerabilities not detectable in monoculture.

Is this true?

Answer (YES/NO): NO